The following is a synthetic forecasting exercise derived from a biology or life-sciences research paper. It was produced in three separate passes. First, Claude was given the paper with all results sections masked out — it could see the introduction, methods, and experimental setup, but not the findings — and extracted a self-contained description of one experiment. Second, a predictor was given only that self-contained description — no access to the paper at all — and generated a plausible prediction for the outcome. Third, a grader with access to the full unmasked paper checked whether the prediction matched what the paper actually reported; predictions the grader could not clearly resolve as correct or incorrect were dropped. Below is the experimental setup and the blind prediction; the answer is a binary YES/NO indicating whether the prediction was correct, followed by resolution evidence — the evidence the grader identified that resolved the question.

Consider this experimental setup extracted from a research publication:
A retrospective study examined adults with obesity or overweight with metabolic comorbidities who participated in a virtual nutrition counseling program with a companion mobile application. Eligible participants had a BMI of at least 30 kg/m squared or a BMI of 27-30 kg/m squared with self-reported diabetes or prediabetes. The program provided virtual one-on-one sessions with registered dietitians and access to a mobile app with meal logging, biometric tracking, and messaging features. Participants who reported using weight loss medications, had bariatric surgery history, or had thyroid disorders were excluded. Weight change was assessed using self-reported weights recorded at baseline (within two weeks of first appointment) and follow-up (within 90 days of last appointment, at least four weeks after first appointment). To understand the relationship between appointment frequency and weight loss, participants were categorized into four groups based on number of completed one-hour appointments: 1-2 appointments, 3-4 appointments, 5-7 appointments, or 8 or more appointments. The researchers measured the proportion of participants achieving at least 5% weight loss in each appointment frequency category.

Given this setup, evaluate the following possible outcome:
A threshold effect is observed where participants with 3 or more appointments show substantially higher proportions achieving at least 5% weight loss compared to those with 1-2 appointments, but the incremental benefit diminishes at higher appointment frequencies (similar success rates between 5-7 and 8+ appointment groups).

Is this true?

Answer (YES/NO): NO